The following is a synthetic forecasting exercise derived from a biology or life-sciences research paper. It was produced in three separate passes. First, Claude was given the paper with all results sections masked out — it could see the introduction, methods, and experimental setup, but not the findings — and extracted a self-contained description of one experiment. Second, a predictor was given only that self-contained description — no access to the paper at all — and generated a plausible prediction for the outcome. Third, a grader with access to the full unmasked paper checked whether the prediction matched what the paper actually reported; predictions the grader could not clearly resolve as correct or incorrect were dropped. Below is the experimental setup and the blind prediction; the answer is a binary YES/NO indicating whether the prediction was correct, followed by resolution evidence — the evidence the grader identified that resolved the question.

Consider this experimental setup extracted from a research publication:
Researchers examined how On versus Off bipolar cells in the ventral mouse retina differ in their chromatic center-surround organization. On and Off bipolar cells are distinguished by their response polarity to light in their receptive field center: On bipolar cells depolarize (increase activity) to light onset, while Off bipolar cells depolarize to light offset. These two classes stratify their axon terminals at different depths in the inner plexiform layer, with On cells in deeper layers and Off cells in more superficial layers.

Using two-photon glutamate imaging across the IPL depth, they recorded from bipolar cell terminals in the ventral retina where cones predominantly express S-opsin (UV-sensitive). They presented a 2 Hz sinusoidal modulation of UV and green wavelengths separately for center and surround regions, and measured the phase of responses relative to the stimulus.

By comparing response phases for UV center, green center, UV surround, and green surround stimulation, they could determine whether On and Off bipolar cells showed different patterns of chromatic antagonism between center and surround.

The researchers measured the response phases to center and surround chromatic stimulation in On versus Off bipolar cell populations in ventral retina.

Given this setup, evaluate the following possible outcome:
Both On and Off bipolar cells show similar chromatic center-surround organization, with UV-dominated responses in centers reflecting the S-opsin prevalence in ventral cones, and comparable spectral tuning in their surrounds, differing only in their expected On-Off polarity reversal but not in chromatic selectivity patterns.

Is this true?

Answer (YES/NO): NO